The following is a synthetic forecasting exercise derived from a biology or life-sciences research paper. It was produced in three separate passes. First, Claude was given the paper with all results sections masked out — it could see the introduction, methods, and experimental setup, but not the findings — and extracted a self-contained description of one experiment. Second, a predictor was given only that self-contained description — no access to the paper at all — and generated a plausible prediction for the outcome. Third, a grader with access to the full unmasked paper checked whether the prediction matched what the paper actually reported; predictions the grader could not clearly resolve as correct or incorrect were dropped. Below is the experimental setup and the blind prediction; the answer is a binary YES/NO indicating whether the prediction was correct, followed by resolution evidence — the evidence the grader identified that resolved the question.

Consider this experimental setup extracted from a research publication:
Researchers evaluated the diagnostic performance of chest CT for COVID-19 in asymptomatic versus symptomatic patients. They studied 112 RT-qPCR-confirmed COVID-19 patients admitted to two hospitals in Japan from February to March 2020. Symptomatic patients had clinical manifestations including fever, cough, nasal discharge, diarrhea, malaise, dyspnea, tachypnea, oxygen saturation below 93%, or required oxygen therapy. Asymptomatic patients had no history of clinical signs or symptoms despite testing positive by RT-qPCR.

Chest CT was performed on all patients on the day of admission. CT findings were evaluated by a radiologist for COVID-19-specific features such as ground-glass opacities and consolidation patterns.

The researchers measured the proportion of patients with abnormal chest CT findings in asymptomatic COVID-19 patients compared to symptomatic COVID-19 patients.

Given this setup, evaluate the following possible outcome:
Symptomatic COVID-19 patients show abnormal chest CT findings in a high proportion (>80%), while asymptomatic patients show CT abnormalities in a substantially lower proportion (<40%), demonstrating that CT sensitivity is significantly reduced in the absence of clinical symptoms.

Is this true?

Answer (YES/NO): NO